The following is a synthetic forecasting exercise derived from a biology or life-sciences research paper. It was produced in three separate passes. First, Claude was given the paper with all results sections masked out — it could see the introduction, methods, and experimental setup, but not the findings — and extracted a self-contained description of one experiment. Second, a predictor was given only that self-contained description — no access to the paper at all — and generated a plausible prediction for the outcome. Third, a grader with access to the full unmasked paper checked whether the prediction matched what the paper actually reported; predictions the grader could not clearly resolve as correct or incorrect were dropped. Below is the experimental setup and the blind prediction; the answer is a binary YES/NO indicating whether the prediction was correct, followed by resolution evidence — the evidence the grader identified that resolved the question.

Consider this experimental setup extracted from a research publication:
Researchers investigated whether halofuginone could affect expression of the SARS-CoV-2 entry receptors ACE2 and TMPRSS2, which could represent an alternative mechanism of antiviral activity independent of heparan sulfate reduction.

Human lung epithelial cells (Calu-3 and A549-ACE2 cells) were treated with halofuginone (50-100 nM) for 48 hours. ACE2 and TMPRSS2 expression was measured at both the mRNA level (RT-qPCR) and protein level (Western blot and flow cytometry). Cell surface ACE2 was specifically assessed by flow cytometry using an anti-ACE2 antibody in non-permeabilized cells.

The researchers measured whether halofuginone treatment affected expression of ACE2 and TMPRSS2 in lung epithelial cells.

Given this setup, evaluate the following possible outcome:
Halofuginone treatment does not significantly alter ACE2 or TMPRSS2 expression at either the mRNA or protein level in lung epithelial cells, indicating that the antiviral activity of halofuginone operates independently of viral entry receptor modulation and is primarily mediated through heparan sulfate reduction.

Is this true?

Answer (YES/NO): YES